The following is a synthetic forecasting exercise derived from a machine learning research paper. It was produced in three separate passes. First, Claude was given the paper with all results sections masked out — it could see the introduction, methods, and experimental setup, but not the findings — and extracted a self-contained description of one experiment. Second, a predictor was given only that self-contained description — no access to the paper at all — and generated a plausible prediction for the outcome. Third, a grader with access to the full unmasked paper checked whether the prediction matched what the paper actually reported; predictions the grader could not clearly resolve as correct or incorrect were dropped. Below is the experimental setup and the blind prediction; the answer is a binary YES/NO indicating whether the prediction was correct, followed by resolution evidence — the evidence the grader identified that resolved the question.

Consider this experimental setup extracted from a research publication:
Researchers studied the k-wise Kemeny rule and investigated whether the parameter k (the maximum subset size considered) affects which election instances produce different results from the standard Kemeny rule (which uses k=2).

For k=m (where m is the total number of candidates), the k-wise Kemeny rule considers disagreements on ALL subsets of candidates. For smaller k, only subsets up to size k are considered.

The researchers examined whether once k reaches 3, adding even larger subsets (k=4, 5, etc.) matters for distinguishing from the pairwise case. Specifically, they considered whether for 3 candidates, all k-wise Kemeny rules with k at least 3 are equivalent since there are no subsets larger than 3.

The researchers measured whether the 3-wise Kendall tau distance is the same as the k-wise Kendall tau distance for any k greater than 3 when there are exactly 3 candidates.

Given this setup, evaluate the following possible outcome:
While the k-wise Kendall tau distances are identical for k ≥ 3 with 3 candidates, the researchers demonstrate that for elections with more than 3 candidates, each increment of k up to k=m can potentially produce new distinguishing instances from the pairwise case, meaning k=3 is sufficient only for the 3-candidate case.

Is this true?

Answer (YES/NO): NO